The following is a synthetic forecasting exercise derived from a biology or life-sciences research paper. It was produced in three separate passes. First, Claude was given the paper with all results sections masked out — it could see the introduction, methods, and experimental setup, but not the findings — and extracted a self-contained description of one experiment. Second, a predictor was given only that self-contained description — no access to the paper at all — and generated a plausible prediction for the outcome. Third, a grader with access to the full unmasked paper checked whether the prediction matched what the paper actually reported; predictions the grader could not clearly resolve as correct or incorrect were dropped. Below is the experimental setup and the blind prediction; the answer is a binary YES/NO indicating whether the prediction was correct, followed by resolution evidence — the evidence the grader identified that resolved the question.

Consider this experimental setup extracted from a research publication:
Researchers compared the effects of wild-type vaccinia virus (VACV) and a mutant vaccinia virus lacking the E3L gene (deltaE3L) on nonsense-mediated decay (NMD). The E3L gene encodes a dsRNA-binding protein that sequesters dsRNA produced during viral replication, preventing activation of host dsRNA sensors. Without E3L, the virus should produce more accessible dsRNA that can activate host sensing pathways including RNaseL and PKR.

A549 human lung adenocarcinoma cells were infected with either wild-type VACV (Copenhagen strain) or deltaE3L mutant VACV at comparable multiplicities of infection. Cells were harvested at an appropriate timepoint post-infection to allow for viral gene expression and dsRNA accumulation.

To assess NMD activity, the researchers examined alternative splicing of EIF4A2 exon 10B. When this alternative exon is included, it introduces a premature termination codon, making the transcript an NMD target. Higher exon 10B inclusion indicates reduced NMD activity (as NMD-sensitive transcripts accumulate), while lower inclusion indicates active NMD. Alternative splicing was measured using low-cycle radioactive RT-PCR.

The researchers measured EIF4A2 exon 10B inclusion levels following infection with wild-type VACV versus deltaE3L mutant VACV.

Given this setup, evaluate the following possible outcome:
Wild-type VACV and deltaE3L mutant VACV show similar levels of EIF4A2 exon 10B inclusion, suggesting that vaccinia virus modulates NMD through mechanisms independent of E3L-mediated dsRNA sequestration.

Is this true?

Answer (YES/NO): NO